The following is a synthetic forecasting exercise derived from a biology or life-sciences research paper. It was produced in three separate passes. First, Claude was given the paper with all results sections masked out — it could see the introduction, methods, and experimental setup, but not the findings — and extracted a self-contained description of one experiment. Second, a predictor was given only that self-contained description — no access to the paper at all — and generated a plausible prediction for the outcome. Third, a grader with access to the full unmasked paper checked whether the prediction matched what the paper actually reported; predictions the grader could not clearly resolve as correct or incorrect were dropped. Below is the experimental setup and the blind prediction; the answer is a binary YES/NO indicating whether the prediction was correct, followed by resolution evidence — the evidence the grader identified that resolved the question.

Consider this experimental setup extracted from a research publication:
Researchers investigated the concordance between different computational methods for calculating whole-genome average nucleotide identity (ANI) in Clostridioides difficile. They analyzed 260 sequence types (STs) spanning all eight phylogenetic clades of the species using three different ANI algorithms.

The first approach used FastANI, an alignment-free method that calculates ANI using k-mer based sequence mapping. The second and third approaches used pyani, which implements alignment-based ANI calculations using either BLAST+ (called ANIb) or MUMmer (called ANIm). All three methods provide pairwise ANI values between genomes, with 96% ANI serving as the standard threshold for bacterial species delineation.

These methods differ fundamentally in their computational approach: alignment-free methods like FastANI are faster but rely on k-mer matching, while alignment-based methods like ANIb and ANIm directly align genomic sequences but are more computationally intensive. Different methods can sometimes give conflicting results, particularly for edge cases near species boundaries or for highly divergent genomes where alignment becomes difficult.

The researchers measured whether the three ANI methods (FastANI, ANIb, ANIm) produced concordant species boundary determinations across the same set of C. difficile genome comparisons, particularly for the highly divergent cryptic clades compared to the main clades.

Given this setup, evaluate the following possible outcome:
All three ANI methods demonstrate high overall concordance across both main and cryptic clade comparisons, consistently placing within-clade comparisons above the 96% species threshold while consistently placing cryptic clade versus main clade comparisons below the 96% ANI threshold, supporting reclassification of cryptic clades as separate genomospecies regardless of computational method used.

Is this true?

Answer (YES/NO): YES